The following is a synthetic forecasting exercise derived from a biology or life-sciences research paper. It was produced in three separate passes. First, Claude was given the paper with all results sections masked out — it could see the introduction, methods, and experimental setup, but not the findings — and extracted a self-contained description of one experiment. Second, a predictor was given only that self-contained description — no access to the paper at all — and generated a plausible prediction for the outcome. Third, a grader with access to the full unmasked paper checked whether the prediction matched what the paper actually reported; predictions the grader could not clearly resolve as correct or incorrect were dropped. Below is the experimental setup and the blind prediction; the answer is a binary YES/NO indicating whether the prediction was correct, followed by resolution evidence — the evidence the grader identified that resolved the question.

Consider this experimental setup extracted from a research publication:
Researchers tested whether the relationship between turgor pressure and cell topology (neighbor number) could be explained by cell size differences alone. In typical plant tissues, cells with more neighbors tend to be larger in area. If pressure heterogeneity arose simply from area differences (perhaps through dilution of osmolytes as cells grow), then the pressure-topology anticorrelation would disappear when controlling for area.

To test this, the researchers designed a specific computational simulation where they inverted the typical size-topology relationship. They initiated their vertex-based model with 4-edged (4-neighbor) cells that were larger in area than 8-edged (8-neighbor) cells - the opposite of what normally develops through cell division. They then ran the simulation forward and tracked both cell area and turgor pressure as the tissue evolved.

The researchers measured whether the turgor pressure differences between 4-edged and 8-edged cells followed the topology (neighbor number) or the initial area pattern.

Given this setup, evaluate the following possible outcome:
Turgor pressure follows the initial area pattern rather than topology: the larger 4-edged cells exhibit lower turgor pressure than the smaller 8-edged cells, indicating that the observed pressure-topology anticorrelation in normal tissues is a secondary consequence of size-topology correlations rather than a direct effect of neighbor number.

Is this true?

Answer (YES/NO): NO